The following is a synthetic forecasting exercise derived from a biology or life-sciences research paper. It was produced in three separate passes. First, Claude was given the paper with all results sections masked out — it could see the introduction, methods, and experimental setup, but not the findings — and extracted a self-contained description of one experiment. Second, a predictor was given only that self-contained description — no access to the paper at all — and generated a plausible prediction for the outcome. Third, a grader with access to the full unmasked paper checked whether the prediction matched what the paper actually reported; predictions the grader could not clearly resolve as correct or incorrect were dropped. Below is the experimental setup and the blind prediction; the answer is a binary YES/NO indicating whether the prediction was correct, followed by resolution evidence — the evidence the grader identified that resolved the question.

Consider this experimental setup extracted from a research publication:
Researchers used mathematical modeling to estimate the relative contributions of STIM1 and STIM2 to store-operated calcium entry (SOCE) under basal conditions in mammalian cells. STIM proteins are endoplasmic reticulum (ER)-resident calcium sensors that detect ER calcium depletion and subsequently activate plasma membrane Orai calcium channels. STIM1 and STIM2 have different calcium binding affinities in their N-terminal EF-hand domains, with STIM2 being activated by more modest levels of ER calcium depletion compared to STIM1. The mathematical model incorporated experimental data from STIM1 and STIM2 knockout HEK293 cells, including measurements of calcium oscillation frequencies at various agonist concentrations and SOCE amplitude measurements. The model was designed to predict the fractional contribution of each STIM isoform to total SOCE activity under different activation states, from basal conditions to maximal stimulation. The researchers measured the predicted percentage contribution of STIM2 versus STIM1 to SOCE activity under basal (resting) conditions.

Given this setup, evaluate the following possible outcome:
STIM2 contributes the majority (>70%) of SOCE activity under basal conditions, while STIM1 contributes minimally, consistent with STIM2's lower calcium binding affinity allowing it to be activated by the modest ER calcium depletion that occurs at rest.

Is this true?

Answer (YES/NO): YES